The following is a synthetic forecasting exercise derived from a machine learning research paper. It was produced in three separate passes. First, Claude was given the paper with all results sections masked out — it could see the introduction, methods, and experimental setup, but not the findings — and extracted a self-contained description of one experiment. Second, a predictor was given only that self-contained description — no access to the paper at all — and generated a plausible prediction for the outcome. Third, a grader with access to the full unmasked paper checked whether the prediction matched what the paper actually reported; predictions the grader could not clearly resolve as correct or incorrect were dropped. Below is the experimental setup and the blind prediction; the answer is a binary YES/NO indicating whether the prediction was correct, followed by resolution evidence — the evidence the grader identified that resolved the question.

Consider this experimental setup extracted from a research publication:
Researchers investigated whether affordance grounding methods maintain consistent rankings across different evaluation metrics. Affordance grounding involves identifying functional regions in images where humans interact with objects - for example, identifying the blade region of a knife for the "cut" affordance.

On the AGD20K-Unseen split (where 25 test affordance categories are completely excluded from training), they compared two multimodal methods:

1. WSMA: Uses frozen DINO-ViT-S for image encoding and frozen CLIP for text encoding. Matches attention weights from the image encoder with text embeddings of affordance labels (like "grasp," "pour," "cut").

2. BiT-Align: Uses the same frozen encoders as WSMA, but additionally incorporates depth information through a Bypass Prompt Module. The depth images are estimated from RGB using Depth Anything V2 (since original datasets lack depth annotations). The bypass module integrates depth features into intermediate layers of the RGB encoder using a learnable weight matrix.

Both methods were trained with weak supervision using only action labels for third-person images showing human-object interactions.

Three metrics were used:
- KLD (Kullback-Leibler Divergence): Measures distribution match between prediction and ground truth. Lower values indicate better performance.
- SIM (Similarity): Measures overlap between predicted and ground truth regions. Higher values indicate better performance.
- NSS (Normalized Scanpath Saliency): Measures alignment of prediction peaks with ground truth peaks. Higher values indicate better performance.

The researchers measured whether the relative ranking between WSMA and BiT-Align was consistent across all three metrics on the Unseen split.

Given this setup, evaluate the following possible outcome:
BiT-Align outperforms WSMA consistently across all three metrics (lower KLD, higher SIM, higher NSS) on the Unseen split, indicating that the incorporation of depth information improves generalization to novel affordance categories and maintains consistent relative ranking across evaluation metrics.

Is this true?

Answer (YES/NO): NO